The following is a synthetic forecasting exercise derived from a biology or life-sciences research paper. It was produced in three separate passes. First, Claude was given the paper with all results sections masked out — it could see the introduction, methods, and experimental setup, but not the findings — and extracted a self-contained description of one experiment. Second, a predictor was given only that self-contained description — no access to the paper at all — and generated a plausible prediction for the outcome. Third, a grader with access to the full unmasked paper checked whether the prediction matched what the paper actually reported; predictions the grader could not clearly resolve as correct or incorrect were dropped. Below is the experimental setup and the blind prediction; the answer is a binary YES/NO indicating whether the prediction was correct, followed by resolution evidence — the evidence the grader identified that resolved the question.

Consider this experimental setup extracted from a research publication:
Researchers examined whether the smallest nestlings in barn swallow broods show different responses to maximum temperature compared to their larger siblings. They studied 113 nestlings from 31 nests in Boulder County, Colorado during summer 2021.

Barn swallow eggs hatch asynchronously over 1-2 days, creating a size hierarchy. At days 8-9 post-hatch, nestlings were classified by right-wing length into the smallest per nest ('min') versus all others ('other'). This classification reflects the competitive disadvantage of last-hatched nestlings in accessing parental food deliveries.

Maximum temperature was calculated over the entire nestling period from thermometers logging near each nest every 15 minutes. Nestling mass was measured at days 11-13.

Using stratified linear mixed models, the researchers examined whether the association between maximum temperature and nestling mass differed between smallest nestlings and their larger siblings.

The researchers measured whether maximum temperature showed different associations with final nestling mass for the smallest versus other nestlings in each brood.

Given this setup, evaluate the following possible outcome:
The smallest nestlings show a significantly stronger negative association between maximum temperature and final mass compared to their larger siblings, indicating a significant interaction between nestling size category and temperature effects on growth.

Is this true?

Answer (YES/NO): NO